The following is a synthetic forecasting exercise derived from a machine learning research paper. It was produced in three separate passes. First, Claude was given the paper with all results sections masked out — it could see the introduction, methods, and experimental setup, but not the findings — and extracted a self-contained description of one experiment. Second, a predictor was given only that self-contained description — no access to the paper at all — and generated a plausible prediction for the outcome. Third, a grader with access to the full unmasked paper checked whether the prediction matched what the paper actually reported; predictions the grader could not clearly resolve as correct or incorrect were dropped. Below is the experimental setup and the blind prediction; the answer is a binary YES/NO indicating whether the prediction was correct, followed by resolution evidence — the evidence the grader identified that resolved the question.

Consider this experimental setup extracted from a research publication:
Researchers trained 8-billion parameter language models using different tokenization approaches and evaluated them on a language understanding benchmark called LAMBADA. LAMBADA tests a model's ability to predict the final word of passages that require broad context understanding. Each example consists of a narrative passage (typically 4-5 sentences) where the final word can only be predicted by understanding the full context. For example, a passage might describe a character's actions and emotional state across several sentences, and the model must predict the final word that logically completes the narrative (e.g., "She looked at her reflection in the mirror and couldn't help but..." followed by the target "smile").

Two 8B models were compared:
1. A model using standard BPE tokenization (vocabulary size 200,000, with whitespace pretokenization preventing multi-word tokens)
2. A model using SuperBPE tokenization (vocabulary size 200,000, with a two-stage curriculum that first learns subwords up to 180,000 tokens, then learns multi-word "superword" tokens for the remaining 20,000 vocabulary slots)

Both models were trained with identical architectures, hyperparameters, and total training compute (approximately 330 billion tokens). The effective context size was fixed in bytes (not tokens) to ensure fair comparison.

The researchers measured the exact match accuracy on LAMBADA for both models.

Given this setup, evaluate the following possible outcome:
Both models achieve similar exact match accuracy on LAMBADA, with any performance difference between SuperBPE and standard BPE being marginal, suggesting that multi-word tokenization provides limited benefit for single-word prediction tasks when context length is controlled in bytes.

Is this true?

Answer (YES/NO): NO